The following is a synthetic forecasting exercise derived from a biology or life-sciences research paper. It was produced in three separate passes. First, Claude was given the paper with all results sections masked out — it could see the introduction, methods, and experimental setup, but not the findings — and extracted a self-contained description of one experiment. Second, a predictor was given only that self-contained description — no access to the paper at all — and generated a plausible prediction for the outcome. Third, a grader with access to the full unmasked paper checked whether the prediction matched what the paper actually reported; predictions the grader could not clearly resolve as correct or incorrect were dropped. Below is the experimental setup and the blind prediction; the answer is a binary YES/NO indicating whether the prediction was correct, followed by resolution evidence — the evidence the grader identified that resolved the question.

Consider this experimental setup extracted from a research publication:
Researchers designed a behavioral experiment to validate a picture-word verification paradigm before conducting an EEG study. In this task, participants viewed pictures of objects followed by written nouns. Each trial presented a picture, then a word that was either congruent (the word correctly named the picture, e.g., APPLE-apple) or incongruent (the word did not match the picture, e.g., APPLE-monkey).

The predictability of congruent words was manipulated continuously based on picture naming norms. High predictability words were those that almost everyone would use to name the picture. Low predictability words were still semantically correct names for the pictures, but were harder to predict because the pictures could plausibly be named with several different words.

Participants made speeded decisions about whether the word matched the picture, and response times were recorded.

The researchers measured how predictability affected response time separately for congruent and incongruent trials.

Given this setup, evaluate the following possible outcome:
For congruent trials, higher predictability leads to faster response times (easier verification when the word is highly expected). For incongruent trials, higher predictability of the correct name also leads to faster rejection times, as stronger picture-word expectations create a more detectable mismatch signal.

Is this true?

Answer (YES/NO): NO